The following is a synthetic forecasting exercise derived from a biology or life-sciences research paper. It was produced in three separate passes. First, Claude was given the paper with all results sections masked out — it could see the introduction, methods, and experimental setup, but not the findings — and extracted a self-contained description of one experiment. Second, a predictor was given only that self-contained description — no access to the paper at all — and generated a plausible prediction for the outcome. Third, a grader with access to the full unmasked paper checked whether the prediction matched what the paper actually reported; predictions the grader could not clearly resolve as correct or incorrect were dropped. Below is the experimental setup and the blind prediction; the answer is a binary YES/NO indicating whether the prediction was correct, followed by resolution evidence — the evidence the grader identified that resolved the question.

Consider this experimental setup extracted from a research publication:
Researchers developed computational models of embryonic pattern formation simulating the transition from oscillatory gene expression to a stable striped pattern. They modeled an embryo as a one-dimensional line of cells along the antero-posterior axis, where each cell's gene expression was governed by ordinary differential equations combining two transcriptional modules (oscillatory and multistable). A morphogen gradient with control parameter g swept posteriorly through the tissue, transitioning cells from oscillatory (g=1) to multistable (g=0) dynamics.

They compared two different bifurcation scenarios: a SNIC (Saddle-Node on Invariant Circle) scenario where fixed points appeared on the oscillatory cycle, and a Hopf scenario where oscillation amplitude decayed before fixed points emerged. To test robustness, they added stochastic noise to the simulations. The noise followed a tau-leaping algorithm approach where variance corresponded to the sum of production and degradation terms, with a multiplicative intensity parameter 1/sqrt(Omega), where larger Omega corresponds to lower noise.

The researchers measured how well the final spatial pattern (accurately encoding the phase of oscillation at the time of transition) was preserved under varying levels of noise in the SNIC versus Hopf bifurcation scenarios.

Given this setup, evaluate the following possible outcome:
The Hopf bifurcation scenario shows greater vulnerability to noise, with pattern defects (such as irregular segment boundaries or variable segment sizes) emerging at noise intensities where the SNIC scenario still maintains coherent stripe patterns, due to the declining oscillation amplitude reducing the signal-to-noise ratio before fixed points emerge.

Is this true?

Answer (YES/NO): NO